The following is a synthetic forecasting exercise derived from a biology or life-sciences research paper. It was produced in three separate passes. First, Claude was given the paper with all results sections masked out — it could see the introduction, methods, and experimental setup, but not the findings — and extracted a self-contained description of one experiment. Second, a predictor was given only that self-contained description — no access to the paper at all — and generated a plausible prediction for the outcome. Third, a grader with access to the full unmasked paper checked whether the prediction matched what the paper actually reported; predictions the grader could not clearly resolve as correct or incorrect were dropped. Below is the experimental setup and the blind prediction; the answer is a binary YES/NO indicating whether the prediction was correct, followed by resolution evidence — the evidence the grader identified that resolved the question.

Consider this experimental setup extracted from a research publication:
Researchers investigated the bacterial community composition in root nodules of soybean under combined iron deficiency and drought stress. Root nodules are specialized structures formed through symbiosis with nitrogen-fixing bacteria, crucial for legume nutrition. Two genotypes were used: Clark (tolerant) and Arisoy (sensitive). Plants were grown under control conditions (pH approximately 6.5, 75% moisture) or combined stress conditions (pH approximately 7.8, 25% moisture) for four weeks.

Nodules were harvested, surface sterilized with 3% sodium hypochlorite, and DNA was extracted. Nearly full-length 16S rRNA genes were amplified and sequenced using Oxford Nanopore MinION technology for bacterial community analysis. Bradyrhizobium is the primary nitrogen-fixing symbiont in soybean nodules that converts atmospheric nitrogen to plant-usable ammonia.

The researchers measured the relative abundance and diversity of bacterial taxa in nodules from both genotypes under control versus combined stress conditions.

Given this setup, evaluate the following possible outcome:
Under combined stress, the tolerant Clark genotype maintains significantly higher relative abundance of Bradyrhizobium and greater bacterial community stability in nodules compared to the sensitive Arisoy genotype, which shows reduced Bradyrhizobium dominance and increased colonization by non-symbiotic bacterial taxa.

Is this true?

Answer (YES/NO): NO